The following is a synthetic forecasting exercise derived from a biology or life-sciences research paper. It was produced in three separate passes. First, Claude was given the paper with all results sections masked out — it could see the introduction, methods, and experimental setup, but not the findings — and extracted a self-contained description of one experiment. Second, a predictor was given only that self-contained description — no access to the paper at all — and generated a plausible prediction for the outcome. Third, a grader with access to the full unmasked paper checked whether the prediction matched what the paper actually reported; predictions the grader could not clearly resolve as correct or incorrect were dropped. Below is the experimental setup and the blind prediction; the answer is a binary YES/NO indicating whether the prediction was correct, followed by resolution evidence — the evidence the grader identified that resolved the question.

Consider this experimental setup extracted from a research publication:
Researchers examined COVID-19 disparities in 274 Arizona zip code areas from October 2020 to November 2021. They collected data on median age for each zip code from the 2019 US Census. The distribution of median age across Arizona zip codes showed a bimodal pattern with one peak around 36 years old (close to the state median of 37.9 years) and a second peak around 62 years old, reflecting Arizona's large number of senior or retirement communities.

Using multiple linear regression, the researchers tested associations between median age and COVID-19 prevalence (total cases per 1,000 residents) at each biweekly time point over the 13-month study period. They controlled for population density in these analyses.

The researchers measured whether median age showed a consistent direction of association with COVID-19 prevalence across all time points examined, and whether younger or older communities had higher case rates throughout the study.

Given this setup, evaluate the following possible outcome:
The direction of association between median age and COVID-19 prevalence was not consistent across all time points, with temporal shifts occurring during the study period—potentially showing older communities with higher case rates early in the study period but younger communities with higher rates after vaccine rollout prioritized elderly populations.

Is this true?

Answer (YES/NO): NO